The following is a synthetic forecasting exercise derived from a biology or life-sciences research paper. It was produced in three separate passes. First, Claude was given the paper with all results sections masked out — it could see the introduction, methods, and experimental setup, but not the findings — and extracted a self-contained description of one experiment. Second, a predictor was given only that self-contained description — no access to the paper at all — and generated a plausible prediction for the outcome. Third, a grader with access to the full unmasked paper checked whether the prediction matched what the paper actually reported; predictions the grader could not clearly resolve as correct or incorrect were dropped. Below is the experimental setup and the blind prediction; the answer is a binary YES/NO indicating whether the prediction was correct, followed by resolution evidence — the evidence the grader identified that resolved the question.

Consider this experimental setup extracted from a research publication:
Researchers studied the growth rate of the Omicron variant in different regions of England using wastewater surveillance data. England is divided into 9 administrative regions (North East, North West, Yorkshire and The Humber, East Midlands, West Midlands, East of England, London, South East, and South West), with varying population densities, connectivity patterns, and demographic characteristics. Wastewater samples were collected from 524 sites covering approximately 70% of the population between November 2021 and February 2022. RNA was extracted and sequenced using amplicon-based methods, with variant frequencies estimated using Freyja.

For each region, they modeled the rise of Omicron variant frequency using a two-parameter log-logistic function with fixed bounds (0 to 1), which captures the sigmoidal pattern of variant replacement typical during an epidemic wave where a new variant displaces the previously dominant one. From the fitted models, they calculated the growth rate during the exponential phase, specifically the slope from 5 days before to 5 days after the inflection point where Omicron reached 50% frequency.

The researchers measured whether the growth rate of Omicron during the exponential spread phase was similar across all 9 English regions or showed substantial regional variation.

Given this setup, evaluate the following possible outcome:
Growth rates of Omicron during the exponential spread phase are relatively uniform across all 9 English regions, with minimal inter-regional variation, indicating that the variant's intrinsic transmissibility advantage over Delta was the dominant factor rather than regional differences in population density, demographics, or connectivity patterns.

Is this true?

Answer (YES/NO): NO